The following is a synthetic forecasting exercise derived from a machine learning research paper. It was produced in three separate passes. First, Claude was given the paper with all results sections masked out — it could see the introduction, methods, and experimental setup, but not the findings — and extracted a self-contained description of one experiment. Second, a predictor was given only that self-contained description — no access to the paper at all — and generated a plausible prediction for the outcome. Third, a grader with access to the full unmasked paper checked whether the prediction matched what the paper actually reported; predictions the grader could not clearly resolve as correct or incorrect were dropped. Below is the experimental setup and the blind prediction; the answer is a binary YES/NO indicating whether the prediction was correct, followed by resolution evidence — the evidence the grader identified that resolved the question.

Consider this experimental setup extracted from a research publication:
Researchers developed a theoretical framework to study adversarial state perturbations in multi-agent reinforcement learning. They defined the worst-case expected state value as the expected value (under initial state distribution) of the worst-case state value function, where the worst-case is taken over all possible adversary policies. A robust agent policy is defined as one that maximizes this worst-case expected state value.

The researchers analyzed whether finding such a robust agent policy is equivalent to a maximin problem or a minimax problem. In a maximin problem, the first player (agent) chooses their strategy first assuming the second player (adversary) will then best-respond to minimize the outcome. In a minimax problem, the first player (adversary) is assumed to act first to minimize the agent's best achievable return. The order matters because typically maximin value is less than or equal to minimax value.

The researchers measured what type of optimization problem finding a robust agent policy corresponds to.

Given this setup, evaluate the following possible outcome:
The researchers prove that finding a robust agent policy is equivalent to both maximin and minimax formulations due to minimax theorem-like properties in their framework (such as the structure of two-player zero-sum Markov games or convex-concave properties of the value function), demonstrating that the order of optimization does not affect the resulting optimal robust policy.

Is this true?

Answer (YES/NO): NO